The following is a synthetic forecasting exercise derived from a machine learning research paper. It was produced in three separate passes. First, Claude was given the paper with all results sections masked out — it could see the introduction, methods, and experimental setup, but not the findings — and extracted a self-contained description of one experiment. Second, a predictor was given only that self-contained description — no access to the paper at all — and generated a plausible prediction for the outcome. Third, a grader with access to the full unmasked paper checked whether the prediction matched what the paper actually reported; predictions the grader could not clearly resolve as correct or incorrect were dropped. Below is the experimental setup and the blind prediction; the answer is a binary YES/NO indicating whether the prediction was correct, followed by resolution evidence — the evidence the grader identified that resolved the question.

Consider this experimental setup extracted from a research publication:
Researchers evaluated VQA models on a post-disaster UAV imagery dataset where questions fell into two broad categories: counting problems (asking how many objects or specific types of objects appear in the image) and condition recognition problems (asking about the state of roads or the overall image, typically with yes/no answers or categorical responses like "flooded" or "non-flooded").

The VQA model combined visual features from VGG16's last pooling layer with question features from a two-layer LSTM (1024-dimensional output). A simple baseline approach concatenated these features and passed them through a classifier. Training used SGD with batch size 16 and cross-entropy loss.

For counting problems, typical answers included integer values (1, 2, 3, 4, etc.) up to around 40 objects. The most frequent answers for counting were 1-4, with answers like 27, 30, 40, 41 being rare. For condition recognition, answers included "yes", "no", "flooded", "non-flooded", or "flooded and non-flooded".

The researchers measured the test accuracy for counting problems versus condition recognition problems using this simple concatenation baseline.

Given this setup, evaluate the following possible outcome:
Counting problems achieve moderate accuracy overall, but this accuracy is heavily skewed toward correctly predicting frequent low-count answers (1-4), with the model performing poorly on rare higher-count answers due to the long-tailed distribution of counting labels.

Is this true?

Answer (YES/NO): NO